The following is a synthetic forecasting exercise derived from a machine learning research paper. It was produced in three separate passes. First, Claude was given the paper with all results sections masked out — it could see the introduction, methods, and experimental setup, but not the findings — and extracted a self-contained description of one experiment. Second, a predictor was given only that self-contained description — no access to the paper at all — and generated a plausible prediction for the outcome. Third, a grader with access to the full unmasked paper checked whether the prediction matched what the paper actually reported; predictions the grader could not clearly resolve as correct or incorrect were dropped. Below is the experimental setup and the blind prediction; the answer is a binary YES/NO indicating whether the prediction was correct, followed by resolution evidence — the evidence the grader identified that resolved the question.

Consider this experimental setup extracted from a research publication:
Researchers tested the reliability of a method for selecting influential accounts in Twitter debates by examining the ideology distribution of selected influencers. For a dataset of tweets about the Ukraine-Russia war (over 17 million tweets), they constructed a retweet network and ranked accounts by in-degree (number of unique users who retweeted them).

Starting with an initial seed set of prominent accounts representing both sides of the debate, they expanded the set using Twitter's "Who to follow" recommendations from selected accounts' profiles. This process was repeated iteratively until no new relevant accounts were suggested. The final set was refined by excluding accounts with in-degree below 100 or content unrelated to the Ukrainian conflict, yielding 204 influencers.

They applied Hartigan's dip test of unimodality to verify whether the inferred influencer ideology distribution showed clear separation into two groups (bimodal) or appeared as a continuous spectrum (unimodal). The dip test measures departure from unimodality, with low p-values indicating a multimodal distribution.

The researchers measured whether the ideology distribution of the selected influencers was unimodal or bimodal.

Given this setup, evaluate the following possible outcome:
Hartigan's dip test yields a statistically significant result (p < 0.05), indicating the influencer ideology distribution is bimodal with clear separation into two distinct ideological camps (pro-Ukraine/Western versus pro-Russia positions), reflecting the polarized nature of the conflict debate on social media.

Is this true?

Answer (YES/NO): YES